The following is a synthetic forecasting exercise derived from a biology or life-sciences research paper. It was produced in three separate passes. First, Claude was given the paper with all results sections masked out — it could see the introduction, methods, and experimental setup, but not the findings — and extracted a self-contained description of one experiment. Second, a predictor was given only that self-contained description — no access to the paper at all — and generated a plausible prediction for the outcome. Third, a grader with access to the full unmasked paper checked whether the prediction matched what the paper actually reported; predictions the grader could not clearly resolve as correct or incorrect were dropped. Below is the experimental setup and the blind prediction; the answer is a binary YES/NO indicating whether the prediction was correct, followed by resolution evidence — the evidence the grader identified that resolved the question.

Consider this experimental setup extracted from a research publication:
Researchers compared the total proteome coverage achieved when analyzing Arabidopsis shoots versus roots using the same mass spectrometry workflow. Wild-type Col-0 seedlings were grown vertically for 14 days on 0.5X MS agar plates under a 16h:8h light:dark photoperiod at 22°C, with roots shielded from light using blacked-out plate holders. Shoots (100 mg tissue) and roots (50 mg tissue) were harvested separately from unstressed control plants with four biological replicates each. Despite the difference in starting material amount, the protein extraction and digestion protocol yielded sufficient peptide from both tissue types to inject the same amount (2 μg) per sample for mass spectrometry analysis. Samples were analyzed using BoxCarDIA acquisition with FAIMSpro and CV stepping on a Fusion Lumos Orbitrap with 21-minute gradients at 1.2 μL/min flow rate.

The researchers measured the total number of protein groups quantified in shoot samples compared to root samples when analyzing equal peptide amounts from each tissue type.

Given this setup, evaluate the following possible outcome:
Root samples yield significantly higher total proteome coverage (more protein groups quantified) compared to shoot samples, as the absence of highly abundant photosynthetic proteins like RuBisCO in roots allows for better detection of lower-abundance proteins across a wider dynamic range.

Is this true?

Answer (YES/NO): YES